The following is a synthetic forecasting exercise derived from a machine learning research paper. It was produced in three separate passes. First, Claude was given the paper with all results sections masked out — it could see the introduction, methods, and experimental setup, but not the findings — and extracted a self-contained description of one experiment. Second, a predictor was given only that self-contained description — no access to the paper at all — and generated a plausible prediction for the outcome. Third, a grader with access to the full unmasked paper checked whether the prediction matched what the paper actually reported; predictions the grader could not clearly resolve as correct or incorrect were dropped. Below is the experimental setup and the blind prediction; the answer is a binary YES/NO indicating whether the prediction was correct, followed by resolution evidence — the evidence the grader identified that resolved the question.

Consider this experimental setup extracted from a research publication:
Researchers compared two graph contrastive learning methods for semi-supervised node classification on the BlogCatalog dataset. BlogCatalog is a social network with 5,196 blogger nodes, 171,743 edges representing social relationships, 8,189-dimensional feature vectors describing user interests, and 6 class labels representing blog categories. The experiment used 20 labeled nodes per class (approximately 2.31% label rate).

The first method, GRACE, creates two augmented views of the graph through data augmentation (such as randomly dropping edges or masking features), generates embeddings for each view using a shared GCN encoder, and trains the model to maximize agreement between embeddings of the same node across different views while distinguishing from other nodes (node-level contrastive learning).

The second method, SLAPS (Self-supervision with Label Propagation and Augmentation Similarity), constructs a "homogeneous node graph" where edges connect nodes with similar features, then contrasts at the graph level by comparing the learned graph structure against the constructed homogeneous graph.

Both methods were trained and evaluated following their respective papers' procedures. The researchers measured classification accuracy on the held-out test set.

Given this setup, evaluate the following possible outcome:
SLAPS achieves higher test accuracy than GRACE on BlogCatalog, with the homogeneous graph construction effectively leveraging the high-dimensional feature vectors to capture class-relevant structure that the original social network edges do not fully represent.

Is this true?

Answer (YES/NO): YES